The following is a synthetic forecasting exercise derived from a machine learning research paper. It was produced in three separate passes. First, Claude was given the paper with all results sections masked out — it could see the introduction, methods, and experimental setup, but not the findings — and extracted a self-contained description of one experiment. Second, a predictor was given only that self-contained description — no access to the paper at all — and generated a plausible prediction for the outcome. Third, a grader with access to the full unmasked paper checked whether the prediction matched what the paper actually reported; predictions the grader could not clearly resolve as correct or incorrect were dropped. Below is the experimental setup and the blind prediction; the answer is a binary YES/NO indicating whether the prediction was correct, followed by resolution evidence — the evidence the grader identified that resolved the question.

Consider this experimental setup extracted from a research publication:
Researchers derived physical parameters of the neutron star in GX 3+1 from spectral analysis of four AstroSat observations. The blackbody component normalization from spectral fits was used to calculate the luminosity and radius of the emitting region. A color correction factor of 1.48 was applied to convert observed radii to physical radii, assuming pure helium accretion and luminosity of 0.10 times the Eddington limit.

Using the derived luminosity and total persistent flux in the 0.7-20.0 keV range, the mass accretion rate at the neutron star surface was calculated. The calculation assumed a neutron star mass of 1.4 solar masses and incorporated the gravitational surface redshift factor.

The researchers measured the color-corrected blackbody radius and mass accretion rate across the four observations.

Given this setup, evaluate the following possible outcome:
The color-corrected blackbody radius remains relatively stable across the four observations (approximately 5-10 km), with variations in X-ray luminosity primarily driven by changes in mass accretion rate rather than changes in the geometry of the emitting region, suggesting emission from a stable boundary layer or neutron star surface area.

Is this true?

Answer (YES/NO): YES